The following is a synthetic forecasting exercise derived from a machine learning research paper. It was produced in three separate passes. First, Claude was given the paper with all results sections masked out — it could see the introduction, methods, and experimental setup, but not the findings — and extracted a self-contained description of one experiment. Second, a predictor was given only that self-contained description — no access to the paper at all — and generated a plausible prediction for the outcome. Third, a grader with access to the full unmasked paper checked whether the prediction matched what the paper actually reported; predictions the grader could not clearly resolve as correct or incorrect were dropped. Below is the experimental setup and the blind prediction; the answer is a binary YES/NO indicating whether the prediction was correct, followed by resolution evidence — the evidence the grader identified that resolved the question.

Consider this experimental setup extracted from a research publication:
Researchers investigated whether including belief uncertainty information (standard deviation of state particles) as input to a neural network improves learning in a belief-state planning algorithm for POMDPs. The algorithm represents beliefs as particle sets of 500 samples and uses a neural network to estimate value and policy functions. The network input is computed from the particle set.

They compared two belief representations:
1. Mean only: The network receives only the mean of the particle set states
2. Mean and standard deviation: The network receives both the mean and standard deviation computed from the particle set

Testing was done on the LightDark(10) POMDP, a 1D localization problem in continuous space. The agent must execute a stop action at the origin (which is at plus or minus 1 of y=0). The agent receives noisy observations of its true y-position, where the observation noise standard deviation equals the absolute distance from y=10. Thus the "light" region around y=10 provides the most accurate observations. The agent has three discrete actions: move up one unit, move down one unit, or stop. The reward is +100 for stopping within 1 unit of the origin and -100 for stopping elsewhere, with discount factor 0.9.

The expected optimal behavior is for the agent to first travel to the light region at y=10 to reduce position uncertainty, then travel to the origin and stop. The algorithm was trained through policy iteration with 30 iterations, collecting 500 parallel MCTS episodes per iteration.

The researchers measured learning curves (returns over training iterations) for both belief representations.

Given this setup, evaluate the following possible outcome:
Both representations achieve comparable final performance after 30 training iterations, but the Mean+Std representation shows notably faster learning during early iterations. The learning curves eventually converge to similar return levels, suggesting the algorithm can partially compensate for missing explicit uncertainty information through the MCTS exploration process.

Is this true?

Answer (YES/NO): NO